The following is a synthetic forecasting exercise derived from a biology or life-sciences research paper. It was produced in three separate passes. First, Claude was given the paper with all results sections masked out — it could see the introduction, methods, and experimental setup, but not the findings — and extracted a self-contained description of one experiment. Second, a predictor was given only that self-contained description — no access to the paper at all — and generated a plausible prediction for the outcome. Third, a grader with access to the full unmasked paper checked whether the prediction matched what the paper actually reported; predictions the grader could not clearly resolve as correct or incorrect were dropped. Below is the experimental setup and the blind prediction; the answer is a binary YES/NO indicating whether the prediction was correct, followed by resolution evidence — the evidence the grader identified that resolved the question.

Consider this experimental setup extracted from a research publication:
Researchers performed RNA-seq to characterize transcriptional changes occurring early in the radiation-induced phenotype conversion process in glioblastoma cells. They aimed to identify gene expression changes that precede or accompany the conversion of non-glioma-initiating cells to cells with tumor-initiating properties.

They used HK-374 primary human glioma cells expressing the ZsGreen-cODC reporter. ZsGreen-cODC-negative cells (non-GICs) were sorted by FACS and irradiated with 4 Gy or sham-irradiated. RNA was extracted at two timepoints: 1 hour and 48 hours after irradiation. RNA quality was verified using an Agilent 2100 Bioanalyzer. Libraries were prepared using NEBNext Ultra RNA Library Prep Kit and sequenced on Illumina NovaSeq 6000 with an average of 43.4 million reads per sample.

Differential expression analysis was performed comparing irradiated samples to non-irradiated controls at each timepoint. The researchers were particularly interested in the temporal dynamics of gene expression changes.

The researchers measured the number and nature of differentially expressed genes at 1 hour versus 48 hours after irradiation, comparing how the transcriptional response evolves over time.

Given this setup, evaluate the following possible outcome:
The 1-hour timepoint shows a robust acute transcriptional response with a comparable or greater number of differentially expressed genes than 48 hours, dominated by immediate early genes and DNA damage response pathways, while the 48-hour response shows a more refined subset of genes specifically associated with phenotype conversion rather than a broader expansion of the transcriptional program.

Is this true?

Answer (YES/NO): NO